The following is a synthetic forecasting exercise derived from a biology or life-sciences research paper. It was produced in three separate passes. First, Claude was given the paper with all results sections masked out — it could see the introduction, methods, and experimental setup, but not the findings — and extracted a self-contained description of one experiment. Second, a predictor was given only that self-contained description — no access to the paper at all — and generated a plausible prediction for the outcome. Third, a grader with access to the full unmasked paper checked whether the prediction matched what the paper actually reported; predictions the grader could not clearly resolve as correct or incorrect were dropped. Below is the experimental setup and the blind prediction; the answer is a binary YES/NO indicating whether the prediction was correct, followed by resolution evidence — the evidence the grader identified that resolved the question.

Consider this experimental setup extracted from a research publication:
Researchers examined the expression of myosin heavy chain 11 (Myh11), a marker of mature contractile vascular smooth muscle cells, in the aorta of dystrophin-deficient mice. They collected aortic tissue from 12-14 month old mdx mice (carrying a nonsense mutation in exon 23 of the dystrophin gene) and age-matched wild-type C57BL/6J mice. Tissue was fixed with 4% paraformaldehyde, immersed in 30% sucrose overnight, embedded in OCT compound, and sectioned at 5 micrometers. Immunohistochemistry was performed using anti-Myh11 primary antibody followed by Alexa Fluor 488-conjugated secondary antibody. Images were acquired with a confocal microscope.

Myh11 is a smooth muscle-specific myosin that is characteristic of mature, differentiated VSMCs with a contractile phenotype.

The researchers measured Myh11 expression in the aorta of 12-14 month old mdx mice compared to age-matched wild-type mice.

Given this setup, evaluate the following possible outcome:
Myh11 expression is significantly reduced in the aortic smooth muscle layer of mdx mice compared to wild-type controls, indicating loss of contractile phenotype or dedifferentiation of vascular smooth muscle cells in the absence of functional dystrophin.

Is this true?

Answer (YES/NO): YES